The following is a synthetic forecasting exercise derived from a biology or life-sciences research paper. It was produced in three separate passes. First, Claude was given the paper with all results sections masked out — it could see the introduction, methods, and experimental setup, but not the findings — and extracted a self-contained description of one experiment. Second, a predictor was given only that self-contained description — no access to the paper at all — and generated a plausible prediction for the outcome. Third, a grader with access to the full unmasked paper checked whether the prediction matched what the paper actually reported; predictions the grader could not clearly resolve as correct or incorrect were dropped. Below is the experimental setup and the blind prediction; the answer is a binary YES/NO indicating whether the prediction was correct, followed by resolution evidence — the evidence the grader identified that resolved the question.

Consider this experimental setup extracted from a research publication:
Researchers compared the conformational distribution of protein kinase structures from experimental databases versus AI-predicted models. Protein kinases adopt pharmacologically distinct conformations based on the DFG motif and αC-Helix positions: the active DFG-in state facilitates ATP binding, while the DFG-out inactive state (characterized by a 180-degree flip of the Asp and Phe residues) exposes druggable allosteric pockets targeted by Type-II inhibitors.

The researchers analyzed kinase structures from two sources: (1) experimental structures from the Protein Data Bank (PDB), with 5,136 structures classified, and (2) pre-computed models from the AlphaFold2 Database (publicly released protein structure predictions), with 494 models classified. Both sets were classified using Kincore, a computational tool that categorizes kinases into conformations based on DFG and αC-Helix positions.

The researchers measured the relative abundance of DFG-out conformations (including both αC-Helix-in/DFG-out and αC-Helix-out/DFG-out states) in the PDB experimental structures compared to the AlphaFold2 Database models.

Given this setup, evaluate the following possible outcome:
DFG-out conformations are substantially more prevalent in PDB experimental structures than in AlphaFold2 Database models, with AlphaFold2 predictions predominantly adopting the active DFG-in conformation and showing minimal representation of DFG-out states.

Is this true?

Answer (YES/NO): YES